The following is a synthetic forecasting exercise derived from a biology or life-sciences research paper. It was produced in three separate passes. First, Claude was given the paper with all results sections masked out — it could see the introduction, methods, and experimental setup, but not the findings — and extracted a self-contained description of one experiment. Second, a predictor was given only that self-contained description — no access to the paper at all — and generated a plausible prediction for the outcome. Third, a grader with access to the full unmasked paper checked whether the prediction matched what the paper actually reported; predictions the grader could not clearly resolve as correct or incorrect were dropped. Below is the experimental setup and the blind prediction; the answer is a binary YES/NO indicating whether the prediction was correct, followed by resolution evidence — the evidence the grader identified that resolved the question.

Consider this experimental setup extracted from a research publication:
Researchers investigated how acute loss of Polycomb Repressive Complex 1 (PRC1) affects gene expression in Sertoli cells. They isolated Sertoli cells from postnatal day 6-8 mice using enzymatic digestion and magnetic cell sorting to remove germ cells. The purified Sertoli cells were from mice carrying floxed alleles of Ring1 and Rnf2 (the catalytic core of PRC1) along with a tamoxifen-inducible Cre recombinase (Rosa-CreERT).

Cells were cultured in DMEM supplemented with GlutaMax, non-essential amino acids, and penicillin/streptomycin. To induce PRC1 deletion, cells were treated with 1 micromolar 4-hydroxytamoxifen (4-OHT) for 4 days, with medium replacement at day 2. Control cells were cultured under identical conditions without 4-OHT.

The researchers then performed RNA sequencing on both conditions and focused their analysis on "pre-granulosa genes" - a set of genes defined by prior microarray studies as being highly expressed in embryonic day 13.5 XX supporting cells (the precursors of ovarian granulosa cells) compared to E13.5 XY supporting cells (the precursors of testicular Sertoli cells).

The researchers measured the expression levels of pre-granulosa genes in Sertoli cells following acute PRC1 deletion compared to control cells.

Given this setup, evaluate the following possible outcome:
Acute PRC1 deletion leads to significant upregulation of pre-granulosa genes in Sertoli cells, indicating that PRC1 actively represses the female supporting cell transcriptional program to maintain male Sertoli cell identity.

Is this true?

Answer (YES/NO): YES